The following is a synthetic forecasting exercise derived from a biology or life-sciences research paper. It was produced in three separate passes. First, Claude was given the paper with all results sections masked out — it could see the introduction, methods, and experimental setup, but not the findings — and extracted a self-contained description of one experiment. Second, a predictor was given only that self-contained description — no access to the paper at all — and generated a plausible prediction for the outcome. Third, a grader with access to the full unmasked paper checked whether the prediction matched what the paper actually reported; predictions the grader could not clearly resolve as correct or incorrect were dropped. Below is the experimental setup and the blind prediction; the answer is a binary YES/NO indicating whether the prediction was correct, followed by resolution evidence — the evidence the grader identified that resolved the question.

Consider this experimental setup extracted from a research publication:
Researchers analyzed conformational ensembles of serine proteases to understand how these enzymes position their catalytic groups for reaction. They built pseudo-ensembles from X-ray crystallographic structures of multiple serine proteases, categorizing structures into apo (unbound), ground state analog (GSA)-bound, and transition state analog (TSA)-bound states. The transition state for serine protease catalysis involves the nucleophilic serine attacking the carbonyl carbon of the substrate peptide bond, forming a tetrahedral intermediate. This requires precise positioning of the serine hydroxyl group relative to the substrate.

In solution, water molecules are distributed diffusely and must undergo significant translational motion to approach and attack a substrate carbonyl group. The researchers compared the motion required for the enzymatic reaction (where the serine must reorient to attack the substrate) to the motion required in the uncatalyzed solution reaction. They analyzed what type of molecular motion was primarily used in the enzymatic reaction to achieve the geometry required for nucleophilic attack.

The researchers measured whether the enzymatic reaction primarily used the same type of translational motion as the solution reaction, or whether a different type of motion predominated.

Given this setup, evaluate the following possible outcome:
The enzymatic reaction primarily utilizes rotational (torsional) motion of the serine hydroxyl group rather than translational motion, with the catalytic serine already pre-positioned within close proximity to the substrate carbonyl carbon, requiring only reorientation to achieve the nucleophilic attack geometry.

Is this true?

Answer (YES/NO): YES